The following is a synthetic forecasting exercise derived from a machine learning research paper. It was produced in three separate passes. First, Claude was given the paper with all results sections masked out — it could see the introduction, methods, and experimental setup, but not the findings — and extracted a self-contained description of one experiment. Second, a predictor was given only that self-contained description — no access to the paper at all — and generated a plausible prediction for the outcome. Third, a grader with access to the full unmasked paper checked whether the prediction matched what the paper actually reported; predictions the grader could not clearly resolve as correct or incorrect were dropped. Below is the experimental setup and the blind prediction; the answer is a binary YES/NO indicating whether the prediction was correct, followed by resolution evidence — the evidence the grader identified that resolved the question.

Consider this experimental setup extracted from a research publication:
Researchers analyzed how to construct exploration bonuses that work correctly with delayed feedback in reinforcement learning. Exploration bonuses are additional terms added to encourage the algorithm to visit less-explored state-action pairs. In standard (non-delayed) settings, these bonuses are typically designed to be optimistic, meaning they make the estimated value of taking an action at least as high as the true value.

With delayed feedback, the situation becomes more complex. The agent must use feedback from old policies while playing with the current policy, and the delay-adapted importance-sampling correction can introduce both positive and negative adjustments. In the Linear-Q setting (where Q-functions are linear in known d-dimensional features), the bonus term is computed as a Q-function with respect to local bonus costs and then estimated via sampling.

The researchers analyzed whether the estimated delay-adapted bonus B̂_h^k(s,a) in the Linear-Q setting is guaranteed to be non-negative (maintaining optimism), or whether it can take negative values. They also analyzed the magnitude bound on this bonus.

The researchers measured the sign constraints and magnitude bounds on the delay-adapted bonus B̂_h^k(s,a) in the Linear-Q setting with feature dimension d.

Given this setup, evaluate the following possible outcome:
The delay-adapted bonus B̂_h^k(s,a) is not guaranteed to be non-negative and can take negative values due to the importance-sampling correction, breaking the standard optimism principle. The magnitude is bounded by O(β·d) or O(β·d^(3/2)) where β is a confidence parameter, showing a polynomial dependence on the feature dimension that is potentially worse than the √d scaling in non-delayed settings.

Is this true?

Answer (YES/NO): NO